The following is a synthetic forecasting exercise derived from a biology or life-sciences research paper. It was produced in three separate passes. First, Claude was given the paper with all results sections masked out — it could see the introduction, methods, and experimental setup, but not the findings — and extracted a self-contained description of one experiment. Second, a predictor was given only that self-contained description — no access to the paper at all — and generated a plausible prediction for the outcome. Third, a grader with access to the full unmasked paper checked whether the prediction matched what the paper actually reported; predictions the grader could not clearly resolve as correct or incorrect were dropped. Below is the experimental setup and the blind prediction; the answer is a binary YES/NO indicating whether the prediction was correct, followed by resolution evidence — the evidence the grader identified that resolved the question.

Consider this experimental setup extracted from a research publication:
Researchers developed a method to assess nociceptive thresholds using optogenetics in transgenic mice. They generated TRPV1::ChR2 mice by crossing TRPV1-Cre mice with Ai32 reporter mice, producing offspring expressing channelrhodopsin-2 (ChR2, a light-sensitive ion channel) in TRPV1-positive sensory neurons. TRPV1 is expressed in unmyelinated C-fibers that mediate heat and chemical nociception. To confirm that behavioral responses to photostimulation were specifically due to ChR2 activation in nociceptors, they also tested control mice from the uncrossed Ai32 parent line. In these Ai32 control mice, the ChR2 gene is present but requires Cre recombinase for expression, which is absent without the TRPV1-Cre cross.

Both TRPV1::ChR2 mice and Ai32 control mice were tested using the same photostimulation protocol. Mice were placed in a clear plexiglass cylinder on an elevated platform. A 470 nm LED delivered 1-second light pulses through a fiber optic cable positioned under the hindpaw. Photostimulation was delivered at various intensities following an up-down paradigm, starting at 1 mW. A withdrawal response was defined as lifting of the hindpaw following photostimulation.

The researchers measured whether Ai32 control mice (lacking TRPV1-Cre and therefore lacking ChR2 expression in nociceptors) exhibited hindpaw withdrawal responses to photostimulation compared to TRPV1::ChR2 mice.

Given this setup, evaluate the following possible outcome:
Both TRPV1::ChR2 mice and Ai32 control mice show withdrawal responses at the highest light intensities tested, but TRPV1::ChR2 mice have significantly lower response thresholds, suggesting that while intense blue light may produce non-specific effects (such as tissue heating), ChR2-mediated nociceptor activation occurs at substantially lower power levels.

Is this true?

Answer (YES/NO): NO